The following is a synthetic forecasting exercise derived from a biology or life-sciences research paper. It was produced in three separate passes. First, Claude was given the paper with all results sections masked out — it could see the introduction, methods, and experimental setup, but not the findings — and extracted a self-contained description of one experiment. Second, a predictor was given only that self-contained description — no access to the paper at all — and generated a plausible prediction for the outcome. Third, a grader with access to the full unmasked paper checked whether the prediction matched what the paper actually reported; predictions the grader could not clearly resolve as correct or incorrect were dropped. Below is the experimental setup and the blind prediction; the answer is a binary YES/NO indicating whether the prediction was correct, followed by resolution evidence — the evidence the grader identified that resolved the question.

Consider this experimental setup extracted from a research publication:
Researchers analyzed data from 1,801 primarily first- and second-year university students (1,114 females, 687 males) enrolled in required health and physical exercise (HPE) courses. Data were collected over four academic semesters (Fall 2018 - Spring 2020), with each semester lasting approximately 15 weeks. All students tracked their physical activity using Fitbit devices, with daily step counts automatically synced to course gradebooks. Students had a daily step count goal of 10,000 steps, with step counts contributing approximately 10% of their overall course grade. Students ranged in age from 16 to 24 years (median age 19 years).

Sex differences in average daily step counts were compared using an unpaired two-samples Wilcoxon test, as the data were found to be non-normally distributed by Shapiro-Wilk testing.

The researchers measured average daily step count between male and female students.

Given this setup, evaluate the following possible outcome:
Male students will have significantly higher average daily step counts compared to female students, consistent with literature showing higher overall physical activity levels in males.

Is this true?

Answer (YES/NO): YES